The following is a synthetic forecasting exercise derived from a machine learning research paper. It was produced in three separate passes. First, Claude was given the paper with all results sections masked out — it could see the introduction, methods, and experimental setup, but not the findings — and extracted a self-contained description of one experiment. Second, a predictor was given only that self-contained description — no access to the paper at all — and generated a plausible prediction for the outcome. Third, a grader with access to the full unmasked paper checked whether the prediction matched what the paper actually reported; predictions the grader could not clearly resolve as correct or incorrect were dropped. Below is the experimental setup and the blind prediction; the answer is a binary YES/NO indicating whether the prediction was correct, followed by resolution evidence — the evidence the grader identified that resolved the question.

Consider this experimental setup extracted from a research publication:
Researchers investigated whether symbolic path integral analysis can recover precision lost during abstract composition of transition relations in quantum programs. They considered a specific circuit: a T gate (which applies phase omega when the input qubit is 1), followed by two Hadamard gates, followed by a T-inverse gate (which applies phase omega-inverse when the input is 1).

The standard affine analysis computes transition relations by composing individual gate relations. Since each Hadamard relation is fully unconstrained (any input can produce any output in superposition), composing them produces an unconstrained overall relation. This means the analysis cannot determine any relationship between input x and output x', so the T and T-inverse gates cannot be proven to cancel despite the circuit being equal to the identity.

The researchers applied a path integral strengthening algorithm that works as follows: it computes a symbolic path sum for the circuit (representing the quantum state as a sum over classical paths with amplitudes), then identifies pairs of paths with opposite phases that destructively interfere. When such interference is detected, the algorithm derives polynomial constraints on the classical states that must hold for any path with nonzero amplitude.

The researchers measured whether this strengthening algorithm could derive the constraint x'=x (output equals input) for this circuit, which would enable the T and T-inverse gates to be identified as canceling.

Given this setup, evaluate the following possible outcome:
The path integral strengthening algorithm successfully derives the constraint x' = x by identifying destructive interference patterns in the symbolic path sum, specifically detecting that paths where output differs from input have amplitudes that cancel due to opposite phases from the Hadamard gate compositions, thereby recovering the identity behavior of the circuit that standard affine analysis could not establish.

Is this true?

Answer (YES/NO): YES